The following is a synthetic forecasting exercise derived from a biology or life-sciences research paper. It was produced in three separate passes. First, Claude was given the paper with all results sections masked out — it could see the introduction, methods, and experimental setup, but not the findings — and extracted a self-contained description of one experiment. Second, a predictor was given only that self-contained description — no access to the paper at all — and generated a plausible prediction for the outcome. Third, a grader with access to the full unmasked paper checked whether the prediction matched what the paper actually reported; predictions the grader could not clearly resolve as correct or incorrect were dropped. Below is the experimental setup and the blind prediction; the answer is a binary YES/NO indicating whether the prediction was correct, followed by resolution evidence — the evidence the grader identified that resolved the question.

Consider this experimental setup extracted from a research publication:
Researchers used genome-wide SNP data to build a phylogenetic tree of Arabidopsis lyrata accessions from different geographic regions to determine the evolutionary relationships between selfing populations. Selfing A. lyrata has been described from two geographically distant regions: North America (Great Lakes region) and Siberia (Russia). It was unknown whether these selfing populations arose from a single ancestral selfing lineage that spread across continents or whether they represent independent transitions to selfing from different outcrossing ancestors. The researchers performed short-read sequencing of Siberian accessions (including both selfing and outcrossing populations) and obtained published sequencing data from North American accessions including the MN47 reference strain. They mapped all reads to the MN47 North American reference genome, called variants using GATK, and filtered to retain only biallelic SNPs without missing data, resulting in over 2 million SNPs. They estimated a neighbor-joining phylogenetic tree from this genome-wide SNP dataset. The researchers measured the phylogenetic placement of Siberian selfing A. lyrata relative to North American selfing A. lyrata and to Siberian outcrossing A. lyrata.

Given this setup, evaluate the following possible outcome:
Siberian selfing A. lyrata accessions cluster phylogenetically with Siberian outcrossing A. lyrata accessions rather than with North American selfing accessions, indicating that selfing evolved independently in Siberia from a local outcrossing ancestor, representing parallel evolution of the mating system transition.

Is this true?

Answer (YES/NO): NO